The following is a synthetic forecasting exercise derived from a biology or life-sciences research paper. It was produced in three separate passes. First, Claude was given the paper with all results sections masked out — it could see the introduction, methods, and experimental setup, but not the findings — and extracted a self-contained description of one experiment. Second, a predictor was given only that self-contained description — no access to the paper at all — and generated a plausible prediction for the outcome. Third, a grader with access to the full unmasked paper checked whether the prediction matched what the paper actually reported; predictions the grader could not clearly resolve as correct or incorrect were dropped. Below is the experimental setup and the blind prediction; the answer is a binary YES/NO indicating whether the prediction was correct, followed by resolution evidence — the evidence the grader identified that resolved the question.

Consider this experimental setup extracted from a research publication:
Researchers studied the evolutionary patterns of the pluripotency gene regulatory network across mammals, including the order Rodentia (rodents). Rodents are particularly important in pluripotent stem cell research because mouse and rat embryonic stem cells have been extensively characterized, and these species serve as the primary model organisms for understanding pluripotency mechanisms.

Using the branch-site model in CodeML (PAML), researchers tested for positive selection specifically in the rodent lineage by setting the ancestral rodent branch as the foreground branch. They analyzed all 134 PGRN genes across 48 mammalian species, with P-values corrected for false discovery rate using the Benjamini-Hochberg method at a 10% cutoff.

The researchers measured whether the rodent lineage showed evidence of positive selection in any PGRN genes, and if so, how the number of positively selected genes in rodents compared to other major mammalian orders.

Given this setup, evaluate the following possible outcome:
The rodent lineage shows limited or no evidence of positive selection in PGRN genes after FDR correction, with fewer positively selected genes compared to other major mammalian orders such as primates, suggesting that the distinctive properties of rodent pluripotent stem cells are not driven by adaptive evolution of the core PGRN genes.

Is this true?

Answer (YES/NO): YES